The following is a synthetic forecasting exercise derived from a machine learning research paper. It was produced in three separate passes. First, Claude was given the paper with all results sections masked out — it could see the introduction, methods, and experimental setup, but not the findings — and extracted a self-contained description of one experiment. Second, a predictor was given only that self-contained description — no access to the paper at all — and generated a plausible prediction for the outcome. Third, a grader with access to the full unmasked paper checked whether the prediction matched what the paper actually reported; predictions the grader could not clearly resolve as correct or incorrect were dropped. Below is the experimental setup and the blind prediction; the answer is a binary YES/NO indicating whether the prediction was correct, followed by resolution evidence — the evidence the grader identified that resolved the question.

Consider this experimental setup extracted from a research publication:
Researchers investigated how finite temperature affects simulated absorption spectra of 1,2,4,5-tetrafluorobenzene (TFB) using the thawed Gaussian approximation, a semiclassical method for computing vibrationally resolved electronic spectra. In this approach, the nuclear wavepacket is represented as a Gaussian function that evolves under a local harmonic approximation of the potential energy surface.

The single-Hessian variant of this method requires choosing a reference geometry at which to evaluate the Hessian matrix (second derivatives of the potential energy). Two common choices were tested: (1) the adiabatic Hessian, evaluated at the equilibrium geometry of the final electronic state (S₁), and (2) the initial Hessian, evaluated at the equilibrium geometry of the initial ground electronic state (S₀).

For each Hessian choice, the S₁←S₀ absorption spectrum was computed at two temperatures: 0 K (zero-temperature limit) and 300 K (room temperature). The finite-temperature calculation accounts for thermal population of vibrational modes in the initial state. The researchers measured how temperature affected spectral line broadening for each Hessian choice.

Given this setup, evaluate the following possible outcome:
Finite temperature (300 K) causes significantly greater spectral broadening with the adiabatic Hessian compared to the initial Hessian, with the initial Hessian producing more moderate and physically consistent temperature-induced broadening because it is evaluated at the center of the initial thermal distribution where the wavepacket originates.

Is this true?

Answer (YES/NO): YES